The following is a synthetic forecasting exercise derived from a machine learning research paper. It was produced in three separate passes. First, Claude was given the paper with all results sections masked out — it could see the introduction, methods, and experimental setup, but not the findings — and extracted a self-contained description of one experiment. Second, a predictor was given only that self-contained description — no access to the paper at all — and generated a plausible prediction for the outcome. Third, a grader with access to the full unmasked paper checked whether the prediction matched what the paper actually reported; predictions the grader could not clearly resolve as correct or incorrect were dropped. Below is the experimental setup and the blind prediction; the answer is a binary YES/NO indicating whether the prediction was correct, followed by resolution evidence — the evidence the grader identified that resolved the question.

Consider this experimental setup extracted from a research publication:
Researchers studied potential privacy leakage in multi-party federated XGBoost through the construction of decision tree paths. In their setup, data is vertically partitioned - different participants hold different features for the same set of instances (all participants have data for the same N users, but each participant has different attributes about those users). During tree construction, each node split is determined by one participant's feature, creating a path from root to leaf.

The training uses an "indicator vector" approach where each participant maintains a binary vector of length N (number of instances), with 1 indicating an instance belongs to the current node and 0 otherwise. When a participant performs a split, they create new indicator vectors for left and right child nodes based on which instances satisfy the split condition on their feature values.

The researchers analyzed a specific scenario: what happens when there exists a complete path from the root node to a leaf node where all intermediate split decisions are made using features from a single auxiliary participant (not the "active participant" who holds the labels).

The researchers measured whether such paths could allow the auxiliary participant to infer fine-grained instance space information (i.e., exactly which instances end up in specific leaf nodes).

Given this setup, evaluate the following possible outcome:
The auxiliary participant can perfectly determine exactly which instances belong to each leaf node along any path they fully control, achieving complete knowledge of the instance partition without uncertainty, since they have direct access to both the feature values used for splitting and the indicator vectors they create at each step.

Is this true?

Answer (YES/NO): YES